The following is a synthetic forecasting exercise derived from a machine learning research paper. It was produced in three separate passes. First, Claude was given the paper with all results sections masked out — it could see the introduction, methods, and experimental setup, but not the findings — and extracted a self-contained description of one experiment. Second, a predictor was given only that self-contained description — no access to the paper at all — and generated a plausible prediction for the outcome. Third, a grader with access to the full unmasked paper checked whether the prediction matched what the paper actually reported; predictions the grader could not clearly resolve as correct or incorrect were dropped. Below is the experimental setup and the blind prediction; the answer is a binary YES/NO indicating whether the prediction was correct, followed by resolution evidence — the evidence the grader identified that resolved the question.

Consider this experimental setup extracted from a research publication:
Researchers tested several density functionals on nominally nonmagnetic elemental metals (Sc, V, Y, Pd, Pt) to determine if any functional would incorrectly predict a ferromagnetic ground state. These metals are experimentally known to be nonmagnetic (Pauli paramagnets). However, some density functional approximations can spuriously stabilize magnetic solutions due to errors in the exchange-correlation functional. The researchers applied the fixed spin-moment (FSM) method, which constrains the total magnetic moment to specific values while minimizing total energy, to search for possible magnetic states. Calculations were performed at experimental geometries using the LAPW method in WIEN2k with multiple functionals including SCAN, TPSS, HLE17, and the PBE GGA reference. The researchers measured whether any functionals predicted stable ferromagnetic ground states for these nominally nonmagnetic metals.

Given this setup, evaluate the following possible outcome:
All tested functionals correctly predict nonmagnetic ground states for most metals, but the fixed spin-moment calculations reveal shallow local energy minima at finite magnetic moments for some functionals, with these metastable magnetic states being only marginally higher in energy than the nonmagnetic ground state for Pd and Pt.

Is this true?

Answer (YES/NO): NO